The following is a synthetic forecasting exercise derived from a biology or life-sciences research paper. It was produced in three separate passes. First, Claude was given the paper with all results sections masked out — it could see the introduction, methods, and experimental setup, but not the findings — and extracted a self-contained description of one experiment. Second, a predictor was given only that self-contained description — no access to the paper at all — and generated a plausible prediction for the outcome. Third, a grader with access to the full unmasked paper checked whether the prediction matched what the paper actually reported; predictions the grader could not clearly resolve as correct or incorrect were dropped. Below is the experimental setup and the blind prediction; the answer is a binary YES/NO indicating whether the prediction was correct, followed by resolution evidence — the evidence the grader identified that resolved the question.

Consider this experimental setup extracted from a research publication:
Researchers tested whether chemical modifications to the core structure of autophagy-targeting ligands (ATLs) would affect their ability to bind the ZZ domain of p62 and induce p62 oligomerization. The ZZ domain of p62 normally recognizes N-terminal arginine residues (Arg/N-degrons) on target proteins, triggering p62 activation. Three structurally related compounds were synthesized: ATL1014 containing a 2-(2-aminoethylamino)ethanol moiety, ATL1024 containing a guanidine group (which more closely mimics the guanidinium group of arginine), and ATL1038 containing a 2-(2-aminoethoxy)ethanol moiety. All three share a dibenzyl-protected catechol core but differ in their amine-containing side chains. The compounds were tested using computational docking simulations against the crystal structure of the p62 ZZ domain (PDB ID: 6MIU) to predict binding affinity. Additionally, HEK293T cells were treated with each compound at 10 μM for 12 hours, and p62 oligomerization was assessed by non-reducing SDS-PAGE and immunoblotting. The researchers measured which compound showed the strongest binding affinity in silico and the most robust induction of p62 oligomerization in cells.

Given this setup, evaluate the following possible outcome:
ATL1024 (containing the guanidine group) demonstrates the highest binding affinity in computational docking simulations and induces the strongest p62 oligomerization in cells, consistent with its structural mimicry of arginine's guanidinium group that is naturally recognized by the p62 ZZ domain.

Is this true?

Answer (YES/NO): NO